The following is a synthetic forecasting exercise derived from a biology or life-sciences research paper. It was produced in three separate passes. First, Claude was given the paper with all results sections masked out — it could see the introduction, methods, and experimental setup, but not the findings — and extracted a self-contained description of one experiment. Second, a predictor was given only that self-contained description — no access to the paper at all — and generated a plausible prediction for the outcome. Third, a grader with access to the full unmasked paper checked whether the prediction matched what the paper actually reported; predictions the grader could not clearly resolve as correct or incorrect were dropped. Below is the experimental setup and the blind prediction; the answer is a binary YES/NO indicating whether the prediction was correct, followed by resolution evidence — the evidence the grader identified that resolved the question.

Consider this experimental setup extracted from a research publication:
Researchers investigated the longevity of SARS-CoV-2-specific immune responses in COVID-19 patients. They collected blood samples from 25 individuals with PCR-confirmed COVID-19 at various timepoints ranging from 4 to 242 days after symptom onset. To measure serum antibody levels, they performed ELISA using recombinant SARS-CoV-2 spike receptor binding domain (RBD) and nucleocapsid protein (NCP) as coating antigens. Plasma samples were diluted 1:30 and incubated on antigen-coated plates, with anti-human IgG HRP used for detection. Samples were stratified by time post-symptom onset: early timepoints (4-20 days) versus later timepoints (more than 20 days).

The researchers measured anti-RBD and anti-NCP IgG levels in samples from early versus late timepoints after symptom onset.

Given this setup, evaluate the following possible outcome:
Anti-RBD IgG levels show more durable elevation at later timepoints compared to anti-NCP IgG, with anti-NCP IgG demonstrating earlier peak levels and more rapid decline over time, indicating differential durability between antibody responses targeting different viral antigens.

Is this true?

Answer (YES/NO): NO